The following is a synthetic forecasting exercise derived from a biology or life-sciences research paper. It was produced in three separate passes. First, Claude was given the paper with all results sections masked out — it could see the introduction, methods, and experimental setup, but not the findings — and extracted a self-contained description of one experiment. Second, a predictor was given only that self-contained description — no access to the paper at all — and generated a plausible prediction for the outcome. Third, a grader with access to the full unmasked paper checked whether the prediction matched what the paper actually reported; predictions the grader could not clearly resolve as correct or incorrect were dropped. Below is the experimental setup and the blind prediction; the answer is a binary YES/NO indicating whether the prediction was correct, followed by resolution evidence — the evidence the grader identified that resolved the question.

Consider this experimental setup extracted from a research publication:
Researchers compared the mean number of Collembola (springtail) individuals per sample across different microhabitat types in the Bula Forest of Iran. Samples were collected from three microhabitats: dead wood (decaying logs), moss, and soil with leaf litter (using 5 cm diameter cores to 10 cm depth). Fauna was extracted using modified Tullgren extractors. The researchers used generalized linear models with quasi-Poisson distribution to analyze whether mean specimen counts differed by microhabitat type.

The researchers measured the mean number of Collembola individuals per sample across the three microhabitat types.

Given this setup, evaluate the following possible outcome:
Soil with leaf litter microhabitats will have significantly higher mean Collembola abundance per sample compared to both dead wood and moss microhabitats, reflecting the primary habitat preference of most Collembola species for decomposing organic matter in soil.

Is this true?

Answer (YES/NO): NO